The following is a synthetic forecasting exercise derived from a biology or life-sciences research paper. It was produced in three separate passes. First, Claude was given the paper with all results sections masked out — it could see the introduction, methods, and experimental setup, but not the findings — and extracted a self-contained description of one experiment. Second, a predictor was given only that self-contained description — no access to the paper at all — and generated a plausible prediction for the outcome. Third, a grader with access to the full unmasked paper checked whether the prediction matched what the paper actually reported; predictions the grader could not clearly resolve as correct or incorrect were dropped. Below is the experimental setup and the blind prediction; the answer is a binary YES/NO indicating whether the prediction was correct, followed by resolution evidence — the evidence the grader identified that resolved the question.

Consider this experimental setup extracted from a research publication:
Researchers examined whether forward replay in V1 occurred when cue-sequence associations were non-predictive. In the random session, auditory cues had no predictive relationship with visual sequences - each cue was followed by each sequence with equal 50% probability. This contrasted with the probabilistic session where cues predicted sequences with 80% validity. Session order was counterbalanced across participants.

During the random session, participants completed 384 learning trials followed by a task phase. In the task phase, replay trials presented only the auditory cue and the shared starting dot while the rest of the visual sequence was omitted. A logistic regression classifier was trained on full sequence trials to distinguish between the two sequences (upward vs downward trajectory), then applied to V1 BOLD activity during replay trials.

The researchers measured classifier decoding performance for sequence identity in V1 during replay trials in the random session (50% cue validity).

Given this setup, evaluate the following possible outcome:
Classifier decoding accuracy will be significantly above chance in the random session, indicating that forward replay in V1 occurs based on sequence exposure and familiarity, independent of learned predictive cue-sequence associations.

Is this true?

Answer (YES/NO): NO